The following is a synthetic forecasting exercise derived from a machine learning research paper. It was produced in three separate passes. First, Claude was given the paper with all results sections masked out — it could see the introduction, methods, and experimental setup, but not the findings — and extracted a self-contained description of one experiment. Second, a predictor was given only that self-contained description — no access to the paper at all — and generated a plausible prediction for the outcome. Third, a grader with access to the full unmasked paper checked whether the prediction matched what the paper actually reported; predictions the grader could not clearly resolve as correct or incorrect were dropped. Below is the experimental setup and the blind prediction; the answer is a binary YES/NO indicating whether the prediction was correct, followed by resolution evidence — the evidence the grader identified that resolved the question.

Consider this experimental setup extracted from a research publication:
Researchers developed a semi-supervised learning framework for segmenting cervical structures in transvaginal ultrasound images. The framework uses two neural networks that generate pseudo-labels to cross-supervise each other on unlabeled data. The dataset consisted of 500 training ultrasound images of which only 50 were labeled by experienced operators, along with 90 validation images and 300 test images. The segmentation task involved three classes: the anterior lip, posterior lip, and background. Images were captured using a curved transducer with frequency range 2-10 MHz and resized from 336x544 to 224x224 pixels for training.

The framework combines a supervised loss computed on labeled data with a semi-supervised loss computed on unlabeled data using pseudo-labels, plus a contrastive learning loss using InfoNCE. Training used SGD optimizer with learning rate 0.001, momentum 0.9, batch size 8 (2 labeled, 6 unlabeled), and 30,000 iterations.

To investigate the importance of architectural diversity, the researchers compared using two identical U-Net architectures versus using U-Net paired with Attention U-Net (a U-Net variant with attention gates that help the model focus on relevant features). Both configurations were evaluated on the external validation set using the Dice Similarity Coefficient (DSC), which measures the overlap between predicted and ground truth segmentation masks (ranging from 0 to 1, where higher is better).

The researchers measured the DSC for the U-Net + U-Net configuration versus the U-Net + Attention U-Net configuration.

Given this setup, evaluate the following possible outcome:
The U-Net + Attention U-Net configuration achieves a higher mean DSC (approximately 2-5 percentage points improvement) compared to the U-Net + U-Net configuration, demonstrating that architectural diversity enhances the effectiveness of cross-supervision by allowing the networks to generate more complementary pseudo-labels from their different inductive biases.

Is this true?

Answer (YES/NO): YES